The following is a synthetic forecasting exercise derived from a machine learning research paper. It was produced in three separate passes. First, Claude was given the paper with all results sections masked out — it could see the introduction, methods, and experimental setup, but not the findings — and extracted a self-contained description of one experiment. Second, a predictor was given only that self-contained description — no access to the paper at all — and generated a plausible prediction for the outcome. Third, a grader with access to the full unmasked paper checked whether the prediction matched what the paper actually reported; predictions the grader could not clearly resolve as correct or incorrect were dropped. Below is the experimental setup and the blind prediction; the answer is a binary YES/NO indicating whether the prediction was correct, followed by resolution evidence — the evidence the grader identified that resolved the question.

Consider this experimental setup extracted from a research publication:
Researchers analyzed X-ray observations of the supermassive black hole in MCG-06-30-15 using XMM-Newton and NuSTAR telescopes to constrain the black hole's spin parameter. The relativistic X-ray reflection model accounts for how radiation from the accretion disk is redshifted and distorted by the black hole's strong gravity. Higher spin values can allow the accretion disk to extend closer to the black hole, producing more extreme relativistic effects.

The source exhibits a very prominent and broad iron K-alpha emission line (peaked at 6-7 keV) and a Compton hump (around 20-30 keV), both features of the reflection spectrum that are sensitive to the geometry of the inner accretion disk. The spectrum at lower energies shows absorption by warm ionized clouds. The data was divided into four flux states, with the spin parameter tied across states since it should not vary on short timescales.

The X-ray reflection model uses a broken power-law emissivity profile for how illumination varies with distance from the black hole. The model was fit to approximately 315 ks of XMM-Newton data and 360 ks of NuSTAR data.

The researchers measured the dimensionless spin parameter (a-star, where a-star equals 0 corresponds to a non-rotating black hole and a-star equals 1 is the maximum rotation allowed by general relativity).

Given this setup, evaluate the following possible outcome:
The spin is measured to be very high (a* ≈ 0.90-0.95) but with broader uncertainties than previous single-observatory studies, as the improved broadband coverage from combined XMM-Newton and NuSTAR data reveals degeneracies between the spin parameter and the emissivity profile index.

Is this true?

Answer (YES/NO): NO